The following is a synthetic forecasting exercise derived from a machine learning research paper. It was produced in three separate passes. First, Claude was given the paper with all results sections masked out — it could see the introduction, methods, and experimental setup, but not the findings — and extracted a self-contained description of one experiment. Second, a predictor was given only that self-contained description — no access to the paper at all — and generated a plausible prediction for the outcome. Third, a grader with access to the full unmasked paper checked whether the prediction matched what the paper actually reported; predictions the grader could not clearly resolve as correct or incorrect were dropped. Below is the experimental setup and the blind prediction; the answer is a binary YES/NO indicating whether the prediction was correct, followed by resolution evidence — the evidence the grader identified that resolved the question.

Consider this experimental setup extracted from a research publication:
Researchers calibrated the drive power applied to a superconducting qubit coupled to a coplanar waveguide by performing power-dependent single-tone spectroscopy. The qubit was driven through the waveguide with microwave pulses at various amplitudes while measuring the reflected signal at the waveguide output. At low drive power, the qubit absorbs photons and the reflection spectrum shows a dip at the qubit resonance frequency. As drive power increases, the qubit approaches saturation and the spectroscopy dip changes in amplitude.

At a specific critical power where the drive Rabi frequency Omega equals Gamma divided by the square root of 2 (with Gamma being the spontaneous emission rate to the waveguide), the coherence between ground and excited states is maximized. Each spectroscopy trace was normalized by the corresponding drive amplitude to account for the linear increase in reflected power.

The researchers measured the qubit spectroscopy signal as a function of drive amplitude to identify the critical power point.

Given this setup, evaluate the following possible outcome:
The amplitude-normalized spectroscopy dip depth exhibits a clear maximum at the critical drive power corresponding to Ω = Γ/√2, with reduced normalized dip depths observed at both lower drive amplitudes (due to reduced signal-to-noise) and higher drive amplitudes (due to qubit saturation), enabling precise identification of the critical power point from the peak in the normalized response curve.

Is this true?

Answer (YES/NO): YES